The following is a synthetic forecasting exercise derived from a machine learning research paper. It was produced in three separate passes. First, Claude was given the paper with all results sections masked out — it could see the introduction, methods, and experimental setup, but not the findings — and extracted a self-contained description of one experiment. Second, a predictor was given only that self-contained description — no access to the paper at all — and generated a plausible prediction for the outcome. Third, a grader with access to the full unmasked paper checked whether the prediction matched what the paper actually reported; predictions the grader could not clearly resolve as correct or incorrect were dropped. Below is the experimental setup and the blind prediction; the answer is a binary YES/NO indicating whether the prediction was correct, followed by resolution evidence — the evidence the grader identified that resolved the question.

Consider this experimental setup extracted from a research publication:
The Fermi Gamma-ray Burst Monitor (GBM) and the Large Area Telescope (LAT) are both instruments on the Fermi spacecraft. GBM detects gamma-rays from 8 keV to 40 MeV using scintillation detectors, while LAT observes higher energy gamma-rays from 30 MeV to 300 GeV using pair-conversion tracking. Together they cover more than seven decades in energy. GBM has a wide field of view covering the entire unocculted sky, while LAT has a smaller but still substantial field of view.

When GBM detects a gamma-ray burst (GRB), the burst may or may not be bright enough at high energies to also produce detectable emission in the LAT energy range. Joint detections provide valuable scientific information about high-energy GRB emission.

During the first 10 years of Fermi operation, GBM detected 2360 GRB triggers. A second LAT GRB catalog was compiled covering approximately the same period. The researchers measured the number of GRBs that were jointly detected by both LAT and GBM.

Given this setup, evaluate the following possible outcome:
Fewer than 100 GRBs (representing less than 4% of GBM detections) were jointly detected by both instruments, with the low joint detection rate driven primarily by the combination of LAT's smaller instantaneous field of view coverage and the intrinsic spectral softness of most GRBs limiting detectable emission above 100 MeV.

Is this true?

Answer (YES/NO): NO